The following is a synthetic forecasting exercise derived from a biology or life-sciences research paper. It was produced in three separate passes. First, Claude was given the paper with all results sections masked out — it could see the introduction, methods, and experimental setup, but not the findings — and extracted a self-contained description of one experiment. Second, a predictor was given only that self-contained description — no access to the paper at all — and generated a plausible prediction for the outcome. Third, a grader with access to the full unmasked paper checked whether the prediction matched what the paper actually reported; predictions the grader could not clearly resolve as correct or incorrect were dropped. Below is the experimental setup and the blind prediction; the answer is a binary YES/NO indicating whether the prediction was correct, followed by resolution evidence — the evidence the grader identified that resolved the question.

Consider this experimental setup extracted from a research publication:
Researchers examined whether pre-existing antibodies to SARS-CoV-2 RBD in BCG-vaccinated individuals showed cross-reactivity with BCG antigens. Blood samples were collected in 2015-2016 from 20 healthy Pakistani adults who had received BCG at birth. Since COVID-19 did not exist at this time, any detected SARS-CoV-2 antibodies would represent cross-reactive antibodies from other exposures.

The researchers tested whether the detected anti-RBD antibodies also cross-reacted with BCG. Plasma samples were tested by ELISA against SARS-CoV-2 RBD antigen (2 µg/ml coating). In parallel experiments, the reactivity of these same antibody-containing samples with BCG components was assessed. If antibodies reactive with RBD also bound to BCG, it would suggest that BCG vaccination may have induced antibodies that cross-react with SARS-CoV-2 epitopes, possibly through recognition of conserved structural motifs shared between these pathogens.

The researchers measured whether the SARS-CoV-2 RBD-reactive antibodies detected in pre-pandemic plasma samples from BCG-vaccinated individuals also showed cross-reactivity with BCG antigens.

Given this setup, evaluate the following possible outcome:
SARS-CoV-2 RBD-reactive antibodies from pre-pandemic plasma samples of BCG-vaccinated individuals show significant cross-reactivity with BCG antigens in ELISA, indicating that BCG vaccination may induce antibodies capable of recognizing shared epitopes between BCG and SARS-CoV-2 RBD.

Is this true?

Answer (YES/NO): YES